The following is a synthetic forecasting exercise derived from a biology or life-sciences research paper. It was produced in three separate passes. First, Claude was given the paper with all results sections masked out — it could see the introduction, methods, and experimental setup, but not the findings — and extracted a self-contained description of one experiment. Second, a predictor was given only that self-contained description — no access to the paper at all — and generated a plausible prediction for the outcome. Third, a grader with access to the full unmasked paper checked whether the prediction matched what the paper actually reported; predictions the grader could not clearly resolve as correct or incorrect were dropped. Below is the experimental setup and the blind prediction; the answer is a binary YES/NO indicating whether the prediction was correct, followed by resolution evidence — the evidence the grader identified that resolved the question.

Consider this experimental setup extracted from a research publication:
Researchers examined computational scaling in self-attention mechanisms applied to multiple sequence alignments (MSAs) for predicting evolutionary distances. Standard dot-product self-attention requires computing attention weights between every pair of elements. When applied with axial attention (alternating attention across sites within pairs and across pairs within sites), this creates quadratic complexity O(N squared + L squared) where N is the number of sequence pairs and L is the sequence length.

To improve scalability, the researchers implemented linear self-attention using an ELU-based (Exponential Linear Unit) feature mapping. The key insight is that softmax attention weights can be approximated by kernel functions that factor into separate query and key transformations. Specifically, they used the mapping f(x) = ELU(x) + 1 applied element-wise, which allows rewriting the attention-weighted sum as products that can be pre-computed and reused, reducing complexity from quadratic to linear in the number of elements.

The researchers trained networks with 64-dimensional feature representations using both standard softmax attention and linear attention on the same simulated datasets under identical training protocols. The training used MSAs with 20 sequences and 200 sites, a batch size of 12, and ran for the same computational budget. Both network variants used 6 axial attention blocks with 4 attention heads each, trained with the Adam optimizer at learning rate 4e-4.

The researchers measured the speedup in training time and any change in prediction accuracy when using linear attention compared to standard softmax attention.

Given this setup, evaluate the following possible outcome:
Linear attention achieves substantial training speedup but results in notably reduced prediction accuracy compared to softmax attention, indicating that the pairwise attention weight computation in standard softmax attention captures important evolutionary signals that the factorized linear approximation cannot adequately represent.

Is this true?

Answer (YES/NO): NO